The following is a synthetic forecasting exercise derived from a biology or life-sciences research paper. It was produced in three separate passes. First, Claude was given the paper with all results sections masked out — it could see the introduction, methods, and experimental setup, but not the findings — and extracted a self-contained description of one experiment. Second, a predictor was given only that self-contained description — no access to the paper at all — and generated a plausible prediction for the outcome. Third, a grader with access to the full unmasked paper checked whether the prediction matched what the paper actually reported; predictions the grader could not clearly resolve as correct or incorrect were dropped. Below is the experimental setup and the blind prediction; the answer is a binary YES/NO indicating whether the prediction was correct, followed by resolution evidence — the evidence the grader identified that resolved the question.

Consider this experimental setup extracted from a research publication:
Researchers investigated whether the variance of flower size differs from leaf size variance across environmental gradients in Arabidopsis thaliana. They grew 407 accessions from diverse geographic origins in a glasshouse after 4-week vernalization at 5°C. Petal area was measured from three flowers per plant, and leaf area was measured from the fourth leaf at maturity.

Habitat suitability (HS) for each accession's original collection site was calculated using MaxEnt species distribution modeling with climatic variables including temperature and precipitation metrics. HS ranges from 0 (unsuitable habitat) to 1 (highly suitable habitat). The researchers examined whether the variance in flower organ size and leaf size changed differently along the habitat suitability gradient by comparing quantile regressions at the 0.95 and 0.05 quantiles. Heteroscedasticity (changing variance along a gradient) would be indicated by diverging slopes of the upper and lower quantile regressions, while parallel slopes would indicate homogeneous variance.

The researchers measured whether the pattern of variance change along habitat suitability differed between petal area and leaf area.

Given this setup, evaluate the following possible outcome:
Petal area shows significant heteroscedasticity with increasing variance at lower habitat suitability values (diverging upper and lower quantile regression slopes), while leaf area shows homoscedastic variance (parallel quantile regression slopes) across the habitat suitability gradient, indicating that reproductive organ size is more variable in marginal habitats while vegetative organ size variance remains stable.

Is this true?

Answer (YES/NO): NO